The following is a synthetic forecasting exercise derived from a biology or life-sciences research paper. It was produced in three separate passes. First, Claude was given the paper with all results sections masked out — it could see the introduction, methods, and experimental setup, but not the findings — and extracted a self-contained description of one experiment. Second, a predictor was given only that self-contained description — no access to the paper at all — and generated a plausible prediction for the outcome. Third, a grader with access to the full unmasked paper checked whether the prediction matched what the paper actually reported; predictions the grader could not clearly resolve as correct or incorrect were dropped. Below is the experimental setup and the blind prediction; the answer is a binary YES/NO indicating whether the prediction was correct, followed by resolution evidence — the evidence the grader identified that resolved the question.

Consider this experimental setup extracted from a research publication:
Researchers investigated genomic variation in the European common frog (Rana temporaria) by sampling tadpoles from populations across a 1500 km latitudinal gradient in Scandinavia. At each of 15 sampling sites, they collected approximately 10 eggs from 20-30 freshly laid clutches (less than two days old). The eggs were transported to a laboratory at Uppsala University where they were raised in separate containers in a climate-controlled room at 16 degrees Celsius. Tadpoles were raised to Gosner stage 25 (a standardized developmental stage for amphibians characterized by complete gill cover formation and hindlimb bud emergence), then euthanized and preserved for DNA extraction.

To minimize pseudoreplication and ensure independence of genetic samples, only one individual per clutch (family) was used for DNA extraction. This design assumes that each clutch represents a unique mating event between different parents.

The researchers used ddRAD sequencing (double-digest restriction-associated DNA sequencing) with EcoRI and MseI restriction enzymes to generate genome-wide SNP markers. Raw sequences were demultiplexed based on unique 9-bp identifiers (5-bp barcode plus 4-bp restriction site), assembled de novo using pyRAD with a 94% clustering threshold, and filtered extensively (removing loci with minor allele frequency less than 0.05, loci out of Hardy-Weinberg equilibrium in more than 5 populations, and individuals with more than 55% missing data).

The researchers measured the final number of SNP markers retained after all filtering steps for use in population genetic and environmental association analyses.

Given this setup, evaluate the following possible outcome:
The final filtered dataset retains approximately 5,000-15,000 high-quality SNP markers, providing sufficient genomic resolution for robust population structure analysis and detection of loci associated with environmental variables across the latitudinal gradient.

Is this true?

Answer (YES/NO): NO